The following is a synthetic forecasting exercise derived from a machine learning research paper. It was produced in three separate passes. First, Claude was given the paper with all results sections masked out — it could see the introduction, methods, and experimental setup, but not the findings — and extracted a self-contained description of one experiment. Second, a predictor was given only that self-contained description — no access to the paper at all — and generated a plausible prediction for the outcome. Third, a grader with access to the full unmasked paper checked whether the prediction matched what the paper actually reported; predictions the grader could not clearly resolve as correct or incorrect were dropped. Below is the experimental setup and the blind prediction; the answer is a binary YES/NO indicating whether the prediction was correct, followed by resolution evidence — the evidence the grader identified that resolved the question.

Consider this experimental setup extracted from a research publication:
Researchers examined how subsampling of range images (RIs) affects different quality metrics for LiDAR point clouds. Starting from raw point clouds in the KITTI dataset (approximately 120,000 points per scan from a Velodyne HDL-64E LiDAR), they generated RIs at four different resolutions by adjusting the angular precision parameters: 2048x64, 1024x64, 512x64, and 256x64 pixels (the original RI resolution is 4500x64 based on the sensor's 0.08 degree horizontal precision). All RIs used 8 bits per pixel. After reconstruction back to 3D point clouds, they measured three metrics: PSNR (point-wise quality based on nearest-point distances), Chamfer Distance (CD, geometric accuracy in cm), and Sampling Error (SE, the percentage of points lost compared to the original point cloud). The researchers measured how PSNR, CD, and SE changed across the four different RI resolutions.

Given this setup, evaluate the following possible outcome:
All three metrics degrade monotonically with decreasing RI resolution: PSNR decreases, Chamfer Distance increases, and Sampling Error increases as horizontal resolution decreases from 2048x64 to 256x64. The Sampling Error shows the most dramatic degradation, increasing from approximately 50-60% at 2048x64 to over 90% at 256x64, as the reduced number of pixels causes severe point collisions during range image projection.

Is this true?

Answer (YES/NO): NO